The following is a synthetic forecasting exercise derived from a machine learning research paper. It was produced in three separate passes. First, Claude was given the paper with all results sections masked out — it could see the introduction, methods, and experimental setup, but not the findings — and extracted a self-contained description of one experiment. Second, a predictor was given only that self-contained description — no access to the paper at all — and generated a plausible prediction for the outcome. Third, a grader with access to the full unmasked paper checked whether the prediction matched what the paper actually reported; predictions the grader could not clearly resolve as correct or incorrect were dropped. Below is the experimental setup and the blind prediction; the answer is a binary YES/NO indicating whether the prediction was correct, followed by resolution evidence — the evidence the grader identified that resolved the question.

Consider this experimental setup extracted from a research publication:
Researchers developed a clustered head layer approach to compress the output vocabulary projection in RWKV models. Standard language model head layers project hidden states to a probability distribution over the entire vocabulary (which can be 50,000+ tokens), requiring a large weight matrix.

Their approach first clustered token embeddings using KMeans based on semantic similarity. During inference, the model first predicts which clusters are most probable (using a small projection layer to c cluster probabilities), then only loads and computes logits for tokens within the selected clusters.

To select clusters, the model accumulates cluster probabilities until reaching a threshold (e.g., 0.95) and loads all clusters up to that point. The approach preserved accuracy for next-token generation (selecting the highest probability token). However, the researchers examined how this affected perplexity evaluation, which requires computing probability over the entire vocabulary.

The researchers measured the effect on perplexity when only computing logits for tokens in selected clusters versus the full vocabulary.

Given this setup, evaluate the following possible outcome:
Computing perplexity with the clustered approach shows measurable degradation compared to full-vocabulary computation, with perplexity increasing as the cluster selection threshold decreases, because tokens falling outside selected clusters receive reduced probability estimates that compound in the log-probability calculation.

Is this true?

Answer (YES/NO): YES